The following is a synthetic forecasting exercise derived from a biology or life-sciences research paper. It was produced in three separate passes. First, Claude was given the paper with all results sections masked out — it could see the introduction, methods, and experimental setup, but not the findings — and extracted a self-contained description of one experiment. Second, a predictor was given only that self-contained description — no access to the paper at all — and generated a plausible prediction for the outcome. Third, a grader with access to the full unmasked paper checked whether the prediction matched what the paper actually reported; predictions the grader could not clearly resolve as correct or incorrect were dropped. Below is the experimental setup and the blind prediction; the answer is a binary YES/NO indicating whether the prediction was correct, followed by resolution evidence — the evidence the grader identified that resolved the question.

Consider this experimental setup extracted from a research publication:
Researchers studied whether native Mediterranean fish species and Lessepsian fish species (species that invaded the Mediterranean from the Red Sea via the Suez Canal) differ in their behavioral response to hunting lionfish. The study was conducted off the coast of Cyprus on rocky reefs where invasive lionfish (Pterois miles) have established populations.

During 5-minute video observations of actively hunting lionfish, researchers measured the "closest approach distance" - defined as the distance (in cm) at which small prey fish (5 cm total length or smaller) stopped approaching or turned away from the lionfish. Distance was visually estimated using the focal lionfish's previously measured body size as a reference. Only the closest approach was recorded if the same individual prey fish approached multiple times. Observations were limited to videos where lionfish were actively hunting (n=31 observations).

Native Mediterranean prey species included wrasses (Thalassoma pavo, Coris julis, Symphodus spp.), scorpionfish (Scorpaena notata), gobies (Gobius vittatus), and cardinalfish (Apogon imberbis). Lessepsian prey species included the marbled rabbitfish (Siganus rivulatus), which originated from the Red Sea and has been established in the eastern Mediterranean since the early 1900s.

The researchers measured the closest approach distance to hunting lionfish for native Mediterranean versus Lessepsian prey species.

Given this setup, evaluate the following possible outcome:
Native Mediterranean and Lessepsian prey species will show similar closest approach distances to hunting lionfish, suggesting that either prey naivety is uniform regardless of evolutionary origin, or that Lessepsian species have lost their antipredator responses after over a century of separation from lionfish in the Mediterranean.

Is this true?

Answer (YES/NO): NO